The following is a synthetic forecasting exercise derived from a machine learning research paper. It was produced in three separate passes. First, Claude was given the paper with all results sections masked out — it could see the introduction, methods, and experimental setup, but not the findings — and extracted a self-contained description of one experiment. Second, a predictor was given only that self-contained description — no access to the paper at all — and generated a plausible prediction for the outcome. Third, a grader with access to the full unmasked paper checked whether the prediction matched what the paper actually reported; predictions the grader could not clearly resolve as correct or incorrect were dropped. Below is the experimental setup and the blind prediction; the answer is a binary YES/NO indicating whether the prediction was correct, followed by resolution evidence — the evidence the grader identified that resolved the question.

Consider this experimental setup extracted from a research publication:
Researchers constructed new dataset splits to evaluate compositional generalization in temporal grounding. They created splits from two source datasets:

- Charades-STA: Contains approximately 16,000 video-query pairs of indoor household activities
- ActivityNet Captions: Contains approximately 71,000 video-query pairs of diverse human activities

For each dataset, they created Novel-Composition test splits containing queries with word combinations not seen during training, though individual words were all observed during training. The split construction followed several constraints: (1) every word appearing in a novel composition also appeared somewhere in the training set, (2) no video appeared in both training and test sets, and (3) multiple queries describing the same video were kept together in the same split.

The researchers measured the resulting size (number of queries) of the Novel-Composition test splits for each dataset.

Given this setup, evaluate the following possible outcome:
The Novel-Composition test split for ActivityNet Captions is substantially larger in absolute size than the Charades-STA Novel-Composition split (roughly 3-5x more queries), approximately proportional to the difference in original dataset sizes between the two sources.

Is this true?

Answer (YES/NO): YES